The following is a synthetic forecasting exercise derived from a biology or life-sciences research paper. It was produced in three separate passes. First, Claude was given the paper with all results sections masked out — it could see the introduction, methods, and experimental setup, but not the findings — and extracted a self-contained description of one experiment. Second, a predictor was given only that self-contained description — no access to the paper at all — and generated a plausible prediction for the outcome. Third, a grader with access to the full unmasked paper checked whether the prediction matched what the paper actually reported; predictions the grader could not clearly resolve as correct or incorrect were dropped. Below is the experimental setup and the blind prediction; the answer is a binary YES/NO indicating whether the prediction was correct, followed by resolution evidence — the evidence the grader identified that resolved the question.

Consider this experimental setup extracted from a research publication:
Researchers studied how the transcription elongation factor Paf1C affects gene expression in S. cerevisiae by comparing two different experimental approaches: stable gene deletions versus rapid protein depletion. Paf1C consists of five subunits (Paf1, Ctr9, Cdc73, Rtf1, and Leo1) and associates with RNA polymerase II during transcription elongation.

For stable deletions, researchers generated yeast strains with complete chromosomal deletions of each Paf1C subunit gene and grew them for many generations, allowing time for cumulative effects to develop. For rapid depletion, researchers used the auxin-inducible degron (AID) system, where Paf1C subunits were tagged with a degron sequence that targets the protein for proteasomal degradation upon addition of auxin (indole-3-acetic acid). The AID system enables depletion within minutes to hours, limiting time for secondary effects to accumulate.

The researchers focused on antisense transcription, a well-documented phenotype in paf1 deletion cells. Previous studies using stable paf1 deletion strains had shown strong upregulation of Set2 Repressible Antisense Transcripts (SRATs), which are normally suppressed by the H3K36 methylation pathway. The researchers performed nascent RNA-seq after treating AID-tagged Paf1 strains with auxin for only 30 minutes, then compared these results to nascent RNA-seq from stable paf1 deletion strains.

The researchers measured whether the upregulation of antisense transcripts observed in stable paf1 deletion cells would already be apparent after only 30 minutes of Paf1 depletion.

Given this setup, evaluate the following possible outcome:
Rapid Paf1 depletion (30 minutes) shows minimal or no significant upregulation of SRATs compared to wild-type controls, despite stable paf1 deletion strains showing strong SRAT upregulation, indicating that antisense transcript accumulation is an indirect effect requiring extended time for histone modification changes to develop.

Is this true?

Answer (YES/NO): YES